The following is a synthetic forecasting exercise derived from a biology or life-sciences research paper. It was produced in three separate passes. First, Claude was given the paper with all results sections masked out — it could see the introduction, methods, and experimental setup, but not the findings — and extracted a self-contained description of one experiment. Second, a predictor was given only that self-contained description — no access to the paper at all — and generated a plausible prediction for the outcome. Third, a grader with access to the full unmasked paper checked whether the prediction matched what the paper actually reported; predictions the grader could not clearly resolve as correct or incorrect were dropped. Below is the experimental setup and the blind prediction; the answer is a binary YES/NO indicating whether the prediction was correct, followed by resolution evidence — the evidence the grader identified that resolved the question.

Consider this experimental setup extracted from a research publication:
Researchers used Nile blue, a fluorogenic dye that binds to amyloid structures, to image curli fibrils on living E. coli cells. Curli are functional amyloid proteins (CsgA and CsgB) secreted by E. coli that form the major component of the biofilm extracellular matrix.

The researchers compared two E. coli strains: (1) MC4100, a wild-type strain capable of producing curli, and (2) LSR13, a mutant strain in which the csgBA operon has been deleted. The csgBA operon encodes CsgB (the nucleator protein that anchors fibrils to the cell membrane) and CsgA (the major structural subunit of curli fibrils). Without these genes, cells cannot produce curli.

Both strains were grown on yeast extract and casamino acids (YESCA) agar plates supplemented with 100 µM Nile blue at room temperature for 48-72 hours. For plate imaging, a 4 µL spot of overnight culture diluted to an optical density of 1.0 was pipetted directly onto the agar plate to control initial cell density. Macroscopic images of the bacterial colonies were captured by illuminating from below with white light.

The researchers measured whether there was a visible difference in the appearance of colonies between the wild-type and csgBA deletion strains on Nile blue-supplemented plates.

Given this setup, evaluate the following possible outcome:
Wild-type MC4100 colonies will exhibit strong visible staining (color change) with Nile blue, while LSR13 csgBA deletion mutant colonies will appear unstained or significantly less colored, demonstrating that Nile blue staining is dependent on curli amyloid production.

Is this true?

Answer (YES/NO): YES